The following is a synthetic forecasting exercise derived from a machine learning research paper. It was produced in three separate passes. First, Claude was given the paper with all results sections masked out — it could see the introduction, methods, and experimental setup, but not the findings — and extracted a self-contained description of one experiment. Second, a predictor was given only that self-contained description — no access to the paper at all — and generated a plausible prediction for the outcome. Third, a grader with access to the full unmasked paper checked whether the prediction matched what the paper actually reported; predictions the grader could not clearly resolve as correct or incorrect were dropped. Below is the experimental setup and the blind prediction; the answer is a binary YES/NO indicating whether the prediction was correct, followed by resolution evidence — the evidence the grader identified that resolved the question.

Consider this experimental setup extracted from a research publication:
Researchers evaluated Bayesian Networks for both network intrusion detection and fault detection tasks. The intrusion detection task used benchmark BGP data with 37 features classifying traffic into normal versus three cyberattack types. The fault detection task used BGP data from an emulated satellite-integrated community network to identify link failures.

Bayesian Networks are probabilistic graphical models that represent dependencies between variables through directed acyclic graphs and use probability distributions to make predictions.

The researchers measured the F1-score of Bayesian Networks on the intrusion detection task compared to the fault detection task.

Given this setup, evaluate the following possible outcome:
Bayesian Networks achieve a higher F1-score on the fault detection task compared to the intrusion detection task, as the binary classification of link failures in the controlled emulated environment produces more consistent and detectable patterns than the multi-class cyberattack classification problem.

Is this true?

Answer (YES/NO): YES